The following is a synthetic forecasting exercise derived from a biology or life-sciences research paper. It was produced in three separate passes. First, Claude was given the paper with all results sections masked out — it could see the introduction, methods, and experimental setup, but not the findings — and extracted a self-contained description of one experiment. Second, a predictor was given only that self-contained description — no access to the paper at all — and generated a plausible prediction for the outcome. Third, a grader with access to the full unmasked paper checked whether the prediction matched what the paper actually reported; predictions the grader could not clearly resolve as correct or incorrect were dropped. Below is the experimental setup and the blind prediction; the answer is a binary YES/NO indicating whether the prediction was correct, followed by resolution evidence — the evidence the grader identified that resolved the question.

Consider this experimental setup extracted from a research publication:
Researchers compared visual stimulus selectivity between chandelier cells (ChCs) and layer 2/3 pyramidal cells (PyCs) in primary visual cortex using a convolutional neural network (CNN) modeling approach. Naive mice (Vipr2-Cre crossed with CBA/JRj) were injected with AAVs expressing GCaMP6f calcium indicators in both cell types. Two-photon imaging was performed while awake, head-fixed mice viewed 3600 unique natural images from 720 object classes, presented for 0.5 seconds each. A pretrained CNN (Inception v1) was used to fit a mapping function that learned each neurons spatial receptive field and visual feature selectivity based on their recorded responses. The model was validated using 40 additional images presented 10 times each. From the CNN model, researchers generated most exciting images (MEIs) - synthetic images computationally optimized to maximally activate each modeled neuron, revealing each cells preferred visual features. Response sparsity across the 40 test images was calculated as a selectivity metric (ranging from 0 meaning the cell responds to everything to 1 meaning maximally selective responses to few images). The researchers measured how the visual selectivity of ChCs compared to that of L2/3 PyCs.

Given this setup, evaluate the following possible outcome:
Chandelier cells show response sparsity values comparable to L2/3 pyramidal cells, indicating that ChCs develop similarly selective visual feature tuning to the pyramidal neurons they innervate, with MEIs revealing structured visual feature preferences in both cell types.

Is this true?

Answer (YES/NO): NO